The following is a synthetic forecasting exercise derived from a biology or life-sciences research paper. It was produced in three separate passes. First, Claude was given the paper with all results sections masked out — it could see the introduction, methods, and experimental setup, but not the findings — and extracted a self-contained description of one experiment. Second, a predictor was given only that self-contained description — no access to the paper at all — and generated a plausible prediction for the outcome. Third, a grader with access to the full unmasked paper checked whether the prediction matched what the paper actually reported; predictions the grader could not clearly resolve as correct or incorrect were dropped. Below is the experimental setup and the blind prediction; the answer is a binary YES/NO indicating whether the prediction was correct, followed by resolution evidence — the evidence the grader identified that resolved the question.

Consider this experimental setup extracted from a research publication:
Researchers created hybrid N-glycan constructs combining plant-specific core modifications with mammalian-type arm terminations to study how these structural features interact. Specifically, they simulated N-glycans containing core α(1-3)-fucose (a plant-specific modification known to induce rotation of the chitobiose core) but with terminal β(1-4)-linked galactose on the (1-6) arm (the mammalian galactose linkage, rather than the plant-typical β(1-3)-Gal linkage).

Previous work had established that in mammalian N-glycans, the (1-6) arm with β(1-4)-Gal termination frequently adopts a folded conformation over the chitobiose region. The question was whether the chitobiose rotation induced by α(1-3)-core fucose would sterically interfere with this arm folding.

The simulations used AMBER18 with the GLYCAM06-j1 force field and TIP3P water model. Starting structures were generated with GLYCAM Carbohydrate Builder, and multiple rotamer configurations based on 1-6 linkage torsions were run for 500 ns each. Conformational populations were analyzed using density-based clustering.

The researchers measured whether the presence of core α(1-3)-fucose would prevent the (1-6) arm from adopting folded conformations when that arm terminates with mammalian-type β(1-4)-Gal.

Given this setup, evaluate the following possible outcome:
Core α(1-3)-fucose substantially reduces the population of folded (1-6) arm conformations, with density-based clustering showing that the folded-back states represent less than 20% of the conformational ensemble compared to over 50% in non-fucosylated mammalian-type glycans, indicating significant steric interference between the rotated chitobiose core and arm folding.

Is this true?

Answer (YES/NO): NO